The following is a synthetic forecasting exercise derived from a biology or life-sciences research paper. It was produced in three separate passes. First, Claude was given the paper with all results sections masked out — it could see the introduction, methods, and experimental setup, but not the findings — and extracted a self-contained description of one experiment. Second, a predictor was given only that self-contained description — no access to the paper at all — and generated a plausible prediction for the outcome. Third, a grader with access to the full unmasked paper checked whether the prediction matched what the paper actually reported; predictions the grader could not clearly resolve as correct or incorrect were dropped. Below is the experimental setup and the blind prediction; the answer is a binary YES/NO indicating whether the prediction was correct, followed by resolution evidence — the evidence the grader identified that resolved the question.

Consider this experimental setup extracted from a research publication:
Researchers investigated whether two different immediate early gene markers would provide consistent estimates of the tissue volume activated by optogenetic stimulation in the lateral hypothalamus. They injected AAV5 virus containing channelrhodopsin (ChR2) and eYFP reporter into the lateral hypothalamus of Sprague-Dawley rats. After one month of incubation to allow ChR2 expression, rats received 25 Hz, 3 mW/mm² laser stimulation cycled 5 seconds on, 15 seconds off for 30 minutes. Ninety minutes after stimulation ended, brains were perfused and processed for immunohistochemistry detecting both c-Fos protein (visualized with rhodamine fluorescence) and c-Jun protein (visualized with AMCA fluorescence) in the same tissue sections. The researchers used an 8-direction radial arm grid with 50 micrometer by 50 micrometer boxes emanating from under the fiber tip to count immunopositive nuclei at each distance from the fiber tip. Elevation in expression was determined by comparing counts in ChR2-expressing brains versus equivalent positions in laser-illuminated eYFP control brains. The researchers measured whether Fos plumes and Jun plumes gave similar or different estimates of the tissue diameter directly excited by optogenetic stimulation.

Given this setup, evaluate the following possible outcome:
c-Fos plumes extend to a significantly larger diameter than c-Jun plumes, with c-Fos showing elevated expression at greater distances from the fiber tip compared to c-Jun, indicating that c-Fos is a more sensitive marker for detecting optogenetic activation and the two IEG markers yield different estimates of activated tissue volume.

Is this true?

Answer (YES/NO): NO